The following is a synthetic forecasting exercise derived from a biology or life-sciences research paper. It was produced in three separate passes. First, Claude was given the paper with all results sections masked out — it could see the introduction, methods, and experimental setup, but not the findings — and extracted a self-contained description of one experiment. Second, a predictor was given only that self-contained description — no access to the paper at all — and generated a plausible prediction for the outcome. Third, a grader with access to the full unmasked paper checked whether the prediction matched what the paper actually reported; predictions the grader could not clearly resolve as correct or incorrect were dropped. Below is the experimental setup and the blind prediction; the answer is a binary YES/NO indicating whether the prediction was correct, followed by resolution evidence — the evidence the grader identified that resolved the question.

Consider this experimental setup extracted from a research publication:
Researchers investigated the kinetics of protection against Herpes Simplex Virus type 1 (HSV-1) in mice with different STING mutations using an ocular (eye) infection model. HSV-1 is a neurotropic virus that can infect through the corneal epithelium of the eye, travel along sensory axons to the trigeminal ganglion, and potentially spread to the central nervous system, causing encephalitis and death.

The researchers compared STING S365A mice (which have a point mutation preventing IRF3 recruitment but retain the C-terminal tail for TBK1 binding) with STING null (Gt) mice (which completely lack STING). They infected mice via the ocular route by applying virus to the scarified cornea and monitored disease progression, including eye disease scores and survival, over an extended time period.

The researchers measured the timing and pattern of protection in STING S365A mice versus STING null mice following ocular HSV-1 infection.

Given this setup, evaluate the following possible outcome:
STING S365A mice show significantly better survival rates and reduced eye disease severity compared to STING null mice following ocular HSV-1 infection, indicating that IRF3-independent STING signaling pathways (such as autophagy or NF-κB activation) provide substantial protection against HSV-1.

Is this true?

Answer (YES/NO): YES